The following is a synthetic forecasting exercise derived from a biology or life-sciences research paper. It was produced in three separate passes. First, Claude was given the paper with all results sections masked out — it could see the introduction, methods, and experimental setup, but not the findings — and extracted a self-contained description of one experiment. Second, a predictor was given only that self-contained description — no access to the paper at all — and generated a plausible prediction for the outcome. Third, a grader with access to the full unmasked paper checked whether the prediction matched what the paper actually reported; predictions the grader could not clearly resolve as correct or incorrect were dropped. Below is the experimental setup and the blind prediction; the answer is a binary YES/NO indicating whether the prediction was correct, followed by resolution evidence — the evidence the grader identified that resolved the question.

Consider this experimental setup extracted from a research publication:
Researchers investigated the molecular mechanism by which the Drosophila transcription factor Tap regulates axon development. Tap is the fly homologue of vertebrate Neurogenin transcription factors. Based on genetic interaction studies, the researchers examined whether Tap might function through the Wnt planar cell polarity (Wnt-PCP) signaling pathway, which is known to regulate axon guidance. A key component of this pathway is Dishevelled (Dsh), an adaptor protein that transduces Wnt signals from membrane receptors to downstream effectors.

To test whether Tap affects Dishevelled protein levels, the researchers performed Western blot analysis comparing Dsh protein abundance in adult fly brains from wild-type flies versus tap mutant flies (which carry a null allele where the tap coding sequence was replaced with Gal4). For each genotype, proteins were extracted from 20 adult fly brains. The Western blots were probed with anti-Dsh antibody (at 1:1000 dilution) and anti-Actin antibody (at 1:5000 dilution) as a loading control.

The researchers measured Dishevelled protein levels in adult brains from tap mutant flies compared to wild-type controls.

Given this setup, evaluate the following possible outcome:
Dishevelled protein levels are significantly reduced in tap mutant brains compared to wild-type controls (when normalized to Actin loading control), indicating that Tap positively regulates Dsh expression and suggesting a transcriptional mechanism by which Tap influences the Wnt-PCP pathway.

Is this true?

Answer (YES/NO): NO